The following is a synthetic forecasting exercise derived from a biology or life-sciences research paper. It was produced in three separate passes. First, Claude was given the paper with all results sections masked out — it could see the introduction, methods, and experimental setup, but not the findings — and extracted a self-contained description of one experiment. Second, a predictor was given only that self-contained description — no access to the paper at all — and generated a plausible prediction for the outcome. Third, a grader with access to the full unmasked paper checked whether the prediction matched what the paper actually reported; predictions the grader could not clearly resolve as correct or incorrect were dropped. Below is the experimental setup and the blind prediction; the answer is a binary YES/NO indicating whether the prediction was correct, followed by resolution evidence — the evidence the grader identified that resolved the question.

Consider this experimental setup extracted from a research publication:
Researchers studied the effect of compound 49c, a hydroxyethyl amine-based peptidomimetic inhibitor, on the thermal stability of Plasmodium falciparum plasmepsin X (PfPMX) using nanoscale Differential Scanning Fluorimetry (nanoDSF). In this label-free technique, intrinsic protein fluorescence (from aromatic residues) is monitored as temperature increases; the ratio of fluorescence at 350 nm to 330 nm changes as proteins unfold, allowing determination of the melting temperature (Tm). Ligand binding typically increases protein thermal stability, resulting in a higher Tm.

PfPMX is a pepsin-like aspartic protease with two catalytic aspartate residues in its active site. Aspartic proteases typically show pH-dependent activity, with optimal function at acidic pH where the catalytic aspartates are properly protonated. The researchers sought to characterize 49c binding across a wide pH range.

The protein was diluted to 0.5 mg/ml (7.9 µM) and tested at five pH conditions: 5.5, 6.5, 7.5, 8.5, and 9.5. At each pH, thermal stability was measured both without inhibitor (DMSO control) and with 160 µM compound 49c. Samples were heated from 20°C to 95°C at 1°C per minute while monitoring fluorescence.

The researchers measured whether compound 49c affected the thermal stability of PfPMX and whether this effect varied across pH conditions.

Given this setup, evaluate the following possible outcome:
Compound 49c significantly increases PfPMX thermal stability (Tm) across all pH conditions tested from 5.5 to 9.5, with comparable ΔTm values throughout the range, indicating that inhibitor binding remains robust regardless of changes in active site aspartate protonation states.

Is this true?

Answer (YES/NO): NO